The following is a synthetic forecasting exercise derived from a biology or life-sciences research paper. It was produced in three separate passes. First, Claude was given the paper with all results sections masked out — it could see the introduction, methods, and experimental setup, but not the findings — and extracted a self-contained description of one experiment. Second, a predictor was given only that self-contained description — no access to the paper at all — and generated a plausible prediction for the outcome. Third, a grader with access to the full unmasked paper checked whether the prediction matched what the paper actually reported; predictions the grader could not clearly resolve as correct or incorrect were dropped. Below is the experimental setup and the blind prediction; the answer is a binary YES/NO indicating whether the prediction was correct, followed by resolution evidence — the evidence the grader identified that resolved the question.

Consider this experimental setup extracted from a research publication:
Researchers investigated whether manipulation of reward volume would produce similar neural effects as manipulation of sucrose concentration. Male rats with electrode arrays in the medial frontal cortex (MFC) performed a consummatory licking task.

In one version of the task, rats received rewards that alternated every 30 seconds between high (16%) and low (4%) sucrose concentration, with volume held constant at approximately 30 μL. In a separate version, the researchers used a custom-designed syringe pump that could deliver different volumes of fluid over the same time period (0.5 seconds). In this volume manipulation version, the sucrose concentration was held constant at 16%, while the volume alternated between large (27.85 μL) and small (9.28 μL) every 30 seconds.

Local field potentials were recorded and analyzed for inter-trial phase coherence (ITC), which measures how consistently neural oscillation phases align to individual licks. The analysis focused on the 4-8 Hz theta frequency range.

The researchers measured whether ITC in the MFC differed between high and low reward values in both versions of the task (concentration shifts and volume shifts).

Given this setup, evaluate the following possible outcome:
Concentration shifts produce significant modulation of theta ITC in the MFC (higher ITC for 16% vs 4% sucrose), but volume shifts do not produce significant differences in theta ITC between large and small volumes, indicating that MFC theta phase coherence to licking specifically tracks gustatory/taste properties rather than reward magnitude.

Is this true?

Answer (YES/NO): NO